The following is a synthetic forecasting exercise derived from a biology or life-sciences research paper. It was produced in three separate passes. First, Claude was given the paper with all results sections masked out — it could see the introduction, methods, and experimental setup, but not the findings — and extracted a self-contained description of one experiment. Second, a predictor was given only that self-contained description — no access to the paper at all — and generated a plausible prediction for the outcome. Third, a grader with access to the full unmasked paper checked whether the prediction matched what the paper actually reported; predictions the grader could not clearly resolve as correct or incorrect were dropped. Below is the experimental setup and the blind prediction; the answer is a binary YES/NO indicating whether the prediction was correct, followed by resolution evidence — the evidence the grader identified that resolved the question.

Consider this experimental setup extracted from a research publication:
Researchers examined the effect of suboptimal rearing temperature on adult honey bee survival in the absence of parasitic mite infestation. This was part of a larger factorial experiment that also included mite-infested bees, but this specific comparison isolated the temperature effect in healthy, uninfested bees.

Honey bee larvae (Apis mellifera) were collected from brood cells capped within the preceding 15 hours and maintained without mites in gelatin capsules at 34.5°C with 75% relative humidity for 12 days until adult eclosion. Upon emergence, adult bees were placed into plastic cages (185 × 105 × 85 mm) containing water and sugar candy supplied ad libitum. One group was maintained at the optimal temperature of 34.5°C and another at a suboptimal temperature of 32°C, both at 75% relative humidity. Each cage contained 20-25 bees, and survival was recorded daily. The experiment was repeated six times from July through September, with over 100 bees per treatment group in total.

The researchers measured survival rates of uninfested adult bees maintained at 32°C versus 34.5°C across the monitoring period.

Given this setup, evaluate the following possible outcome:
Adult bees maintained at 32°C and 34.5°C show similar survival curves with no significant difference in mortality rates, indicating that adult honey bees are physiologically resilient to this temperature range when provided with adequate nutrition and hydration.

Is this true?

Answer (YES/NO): NO